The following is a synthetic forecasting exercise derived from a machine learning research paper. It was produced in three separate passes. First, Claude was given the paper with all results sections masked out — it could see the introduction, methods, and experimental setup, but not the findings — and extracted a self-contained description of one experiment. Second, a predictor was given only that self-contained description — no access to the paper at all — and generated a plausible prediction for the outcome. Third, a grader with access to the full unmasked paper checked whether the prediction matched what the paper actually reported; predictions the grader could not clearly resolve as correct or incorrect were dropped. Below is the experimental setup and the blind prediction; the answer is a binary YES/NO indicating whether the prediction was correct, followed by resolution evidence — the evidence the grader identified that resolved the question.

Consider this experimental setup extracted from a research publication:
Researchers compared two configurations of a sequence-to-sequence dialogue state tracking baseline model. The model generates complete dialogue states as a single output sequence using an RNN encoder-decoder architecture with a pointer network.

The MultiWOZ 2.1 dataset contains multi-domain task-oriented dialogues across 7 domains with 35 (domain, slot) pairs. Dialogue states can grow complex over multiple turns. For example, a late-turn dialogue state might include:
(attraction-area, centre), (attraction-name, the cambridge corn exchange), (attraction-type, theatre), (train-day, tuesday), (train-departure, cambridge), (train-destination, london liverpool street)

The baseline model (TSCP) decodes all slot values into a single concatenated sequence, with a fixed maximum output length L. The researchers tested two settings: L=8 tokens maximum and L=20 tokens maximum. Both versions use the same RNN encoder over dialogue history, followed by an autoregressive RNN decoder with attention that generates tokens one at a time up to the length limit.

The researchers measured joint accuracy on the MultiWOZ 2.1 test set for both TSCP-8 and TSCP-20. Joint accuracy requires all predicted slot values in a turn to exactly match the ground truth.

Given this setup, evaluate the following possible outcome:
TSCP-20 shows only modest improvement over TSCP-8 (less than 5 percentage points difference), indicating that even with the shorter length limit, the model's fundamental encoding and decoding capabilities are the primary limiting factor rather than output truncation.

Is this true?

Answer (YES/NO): YES